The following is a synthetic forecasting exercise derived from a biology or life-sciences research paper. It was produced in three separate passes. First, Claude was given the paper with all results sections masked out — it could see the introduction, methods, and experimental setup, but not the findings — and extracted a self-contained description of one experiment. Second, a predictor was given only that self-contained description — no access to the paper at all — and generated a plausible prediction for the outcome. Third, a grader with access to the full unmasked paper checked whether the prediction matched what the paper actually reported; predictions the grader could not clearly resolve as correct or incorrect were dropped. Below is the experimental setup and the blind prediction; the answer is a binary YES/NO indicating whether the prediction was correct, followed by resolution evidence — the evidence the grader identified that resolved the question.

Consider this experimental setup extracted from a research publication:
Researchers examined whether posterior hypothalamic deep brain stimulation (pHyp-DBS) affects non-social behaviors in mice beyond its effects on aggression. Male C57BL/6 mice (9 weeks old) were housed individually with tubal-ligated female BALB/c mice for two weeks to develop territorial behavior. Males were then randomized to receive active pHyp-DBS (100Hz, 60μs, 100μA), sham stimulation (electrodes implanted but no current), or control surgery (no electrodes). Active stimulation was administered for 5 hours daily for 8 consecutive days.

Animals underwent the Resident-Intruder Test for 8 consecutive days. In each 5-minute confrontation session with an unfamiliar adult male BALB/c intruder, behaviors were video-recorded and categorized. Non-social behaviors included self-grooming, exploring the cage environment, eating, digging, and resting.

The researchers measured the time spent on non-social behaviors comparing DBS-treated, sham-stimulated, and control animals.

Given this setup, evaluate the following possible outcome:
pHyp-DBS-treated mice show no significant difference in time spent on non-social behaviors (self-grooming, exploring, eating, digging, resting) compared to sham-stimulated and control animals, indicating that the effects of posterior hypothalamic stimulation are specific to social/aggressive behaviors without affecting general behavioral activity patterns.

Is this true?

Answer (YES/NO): YES